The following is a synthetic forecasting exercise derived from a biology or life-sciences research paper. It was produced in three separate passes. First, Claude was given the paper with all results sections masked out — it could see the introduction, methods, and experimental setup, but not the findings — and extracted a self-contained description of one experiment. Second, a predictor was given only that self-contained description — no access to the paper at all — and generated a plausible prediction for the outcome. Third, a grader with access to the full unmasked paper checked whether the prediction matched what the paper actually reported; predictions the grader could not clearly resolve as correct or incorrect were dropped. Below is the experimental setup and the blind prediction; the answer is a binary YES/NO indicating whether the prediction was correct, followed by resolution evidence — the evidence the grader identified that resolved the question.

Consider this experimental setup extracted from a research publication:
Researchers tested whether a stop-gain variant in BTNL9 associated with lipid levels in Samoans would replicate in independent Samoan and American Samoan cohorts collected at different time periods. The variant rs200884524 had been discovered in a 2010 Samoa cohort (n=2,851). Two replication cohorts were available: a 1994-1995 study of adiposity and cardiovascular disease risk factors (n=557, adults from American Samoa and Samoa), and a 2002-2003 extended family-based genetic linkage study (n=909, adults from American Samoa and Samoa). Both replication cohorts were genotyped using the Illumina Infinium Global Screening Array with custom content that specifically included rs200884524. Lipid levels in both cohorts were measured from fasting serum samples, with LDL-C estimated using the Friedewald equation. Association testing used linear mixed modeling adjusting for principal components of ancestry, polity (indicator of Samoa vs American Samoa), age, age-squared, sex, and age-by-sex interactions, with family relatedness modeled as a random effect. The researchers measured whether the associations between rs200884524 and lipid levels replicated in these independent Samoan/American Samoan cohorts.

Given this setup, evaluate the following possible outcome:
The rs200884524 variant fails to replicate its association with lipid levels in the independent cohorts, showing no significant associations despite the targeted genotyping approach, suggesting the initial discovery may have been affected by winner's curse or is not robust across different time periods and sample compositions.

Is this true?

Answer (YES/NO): NO